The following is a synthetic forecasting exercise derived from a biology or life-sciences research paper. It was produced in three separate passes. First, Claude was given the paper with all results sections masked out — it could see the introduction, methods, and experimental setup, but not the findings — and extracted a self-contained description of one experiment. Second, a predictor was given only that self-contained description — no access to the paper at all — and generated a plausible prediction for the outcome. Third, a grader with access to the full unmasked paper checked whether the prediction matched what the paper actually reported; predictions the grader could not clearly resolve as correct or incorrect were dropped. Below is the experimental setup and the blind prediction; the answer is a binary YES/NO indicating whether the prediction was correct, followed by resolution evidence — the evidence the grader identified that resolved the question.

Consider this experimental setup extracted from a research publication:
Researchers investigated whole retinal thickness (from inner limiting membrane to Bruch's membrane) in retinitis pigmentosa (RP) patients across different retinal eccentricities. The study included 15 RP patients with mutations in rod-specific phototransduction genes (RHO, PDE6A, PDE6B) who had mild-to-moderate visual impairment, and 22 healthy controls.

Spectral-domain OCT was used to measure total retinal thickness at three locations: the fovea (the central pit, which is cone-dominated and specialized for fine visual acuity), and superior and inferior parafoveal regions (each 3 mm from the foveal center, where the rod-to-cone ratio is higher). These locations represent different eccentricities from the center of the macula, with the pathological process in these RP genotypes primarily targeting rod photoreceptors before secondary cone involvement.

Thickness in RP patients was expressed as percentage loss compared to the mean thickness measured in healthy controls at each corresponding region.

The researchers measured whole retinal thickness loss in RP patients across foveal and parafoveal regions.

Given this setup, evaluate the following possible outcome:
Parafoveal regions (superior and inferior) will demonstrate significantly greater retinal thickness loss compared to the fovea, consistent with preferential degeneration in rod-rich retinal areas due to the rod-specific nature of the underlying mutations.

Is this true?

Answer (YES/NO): YES